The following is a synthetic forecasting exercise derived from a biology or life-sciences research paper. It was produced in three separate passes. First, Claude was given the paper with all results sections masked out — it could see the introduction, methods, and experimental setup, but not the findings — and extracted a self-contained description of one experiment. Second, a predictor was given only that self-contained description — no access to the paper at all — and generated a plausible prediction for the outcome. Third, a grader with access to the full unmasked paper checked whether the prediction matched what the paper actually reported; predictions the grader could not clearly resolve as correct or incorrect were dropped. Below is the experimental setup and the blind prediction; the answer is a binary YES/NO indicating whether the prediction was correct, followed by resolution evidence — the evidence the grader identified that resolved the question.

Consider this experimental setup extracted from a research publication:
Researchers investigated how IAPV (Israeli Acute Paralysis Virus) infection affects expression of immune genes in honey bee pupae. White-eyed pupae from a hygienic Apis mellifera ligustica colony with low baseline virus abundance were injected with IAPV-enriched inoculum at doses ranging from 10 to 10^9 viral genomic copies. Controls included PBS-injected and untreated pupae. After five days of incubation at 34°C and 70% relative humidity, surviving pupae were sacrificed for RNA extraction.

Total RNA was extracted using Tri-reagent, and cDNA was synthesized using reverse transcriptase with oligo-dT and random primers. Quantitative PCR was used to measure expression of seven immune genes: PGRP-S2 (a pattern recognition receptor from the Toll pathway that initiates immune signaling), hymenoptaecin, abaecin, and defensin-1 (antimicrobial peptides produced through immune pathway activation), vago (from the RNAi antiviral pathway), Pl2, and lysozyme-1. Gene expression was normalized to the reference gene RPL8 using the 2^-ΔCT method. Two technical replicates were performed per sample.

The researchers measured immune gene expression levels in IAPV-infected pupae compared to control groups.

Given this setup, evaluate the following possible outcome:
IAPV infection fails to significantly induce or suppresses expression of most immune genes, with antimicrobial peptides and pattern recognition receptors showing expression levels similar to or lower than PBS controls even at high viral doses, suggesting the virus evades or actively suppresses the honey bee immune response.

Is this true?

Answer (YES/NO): NO